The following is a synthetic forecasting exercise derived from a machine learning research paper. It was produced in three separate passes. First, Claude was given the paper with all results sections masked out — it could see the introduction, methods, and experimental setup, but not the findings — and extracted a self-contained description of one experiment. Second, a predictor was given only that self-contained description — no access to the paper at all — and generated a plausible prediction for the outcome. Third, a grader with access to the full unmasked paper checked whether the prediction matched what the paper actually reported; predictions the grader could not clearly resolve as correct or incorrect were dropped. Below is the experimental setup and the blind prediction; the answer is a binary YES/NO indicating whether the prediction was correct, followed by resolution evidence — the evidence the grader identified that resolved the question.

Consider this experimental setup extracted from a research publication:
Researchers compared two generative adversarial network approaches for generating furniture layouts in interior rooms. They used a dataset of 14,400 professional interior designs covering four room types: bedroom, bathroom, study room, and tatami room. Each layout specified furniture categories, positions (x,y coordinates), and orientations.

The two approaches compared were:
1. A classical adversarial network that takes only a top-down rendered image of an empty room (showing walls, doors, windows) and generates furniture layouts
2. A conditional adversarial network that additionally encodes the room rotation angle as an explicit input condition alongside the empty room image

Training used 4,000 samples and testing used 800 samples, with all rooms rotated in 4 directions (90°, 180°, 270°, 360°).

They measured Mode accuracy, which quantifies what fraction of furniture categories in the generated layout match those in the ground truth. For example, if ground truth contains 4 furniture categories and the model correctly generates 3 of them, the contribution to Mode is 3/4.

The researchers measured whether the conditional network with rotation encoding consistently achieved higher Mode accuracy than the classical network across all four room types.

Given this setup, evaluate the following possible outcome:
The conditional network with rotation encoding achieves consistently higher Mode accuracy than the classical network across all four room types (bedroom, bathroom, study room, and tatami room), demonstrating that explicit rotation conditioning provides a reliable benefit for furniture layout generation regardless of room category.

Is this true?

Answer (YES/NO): NO